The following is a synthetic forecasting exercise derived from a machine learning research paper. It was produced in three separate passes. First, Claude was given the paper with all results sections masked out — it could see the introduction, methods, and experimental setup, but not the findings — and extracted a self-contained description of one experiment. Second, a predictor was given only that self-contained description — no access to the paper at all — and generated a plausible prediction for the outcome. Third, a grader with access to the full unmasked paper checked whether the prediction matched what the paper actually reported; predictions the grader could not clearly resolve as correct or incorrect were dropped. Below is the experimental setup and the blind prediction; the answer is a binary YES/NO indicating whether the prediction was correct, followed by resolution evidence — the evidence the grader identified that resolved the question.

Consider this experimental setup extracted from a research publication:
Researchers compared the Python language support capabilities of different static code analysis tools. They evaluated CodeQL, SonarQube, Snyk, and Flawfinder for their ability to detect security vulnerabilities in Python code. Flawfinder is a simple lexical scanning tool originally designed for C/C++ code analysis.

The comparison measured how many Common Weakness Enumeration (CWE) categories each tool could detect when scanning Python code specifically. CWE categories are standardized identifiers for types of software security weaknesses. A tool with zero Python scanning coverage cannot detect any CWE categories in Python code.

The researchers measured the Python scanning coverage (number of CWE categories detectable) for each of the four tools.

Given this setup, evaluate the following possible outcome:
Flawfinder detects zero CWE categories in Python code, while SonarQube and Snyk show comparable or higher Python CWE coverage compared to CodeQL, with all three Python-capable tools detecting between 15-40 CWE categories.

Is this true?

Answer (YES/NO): NO